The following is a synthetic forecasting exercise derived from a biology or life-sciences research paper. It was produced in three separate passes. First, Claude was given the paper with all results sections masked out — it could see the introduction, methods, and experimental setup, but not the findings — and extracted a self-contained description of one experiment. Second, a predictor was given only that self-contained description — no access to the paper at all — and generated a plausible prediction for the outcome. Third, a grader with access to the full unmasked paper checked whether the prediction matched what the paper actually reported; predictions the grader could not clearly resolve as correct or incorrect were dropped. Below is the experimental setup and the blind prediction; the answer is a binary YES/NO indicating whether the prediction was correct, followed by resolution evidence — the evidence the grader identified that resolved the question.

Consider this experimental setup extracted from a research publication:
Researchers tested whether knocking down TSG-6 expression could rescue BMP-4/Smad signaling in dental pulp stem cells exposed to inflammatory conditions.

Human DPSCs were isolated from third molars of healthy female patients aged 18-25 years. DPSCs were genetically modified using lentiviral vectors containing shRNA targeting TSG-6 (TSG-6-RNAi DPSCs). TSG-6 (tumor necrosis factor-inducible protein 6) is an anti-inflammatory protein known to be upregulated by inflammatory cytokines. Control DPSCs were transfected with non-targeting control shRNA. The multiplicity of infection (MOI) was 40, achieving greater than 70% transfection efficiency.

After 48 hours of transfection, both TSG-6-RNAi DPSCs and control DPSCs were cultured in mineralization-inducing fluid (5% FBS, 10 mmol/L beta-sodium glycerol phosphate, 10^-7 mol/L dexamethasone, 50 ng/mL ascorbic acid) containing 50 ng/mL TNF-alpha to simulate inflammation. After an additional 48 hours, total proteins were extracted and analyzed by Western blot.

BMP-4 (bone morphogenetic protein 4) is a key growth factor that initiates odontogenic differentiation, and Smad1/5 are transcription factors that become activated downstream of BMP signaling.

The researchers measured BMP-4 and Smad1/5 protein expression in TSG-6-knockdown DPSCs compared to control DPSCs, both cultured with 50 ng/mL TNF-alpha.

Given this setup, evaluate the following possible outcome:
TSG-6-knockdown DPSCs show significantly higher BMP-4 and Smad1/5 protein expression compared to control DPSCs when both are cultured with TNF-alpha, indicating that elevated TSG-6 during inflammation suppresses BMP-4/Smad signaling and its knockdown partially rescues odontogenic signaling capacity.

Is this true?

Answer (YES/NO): YES